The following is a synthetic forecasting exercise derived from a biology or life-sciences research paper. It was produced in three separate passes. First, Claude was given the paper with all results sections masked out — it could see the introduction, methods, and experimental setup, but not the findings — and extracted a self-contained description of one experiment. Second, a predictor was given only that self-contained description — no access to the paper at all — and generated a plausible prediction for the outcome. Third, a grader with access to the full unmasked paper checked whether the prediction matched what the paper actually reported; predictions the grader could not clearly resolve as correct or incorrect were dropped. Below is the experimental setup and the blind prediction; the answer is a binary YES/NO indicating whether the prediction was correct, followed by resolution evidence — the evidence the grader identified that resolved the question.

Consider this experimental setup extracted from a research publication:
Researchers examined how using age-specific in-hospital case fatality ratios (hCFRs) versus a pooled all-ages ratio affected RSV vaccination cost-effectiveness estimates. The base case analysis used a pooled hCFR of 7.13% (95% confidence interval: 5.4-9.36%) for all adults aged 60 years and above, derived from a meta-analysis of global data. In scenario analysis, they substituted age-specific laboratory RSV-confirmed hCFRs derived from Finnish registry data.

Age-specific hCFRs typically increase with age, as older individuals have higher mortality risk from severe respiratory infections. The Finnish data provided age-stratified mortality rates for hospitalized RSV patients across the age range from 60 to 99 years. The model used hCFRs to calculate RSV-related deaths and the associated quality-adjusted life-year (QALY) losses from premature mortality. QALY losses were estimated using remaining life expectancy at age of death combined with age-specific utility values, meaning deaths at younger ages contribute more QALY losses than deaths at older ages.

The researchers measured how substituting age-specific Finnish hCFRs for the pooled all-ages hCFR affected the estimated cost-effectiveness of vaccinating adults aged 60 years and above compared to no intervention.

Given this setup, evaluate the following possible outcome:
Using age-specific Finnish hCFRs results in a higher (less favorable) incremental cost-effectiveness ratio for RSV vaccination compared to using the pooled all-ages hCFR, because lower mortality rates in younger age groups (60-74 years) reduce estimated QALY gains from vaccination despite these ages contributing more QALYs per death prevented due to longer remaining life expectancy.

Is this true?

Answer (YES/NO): NO